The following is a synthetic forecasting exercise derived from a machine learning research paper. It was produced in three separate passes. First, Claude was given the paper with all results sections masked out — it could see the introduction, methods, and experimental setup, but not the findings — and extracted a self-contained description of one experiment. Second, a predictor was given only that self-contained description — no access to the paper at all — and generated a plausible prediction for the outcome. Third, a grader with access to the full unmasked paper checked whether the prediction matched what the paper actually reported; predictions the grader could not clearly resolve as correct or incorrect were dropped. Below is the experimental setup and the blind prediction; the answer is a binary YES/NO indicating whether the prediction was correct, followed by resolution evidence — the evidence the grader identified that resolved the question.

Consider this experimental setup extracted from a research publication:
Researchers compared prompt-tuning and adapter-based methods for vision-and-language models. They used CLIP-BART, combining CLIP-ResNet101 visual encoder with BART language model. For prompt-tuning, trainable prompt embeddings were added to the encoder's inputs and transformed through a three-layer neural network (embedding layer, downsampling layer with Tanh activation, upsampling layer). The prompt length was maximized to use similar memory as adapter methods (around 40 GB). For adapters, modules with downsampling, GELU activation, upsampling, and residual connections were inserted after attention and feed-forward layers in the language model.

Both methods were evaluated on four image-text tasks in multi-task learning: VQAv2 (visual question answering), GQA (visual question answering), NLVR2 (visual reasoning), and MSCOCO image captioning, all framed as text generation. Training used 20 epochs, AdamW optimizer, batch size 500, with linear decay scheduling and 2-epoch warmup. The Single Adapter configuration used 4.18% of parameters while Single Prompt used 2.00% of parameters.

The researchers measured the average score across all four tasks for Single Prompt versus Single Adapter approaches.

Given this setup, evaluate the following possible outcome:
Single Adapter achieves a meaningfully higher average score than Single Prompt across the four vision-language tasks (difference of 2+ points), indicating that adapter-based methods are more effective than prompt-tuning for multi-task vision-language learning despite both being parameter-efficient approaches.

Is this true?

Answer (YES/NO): YES